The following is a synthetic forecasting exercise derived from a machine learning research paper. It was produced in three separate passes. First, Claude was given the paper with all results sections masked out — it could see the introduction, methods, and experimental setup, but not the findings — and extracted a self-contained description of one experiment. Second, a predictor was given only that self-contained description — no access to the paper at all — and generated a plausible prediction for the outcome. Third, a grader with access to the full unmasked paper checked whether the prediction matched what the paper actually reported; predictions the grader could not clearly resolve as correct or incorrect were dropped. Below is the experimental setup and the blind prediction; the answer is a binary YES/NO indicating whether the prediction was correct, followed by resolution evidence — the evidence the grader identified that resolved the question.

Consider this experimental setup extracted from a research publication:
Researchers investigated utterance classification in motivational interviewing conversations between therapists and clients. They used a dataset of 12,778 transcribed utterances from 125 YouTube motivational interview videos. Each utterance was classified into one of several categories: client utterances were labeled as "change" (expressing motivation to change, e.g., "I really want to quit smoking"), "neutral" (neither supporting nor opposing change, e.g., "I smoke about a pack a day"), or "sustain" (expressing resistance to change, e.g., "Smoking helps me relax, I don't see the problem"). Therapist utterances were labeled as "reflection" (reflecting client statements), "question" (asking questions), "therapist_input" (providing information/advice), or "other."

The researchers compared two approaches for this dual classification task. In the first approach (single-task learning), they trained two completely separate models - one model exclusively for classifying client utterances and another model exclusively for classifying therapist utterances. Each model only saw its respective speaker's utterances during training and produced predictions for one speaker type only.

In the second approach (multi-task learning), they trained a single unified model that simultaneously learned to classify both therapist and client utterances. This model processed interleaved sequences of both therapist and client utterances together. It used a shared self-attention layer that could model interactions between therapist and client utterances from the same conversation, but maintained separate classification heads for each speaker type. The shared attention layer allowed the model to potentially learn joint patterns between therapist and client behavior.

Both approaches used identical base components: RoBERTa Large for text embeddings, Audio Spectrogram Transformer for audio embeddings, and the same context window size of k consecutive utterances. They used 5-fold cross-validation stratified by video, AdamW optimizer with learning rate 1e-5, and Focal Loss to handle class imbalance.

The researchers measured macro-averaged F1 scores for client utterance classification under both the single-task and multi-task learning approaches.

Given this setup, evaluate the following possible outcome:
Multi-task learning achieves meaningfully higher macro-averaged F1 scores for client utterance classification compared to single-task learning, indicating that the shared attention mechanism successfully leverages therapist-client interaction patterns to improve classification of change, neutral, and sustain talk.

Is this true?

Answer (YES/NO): YES